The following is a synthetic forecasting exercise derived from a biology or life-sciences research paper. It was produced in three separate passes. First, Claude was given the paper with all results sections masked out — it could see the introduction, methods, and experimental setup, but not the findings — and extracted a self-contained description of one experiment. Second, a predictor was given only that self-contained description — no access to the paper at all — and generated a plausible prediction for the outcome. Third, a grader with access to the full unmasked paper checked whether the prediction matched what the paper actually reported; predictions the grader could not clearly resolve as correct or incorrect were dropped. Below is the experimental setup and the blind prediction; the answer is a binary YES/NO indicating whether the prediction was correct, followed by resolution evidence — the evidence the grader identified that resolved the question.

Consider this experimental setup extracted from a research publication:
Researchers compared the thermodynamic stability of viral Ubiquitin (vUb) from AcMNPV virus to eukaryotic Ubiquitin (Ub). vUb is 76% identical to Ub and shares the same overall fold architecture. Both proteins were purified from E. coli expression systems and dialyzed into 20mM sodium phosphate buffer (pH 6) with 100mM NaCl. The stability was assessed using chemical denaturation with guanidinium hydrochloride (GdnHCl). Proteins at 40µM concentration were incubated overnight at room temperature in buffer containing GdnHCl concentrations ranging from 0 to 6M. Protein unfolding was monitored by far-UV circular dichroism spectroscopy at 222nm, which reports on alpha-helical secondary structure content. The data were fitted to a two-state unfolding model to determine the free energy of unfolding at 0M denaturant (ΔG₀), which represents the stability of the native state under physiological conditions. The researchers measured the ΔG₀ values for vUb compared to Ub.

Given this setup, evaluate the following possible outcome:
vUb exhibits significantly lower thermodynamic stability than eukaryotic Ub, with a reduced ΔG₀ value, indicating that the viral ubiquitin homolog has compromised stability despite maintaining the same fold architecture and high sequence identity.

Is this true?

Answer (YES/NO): YES